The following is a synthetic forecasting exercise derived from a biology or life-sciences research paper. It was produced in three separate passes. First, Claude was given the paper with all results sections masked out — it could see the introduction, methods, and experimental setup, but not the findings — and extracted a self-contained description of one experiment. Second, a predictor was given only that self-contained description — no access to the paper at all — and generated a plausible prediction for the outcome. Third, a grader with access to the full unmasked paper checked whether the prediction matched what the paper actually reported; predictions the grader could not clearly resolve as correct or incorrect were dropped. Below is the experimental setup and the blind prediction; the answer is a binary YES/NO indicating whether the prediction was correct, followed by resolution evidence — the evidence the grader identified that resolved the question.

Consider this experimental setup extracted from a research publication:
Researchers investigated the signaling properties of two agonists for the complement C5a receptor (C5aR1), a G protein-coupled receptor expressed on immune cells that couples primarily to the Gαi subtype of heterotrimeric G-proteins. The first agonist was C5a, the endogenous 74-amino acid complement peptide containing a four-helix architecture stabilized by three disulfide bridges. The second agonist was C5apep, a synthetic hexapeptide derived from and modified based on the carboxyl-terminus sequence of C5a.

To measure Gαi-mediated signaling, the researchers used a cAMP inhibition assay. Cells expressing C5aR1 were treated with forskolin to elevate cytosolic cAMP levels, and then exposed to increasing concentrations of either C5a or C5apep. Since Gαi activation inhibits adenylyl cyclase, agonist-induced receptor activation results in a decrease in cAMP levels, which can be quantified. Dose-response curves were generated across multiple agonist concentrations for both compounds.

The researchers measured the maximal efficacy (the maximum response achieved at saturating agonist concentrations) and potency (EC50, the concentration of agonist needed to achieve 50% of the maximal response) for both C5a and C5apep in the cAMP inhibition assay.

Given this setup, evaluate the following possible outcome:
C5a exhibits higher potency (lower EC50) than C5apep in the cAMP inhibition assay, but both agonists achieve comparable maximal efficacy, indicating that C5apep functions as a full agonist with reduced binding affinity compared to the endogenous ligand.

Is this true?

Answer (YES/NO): YES